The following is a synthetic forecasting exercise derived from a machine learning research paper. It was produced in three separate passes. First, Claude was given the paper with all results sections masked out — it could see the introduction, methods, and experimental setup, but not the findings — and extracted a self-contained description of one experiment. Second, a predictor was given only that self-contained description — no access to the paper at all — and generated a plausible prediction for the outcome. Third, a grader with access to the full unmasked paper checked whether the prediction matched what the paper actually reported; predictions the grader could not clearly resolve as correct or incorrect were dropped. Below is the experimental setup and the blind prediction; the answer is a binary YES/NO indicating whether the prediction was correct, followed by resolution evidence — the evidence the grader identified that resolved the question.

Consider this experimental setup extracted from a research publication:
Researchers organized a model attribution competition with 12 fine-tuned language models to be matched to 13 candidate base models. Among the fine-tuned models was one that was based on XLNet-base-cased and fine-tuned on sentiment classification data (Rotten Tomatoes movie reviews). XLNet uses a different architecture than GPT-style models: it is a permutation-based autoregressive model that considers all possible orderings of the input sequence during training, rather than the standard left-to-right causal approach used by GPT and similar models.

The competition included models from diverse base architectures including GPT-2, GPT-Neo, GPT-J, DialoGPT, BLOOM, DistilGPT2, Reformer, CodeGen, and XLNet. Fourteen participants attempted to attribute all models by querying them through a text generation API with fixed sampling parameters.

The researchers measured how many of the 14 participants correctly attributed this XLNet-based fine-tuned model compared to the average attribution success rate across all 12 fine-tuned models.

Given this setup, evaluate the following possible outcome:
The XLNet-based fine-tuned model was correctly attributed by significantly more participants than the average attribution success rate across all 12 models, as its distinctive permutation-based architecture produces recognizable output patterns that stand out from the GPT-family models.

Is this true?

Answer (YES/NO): NO